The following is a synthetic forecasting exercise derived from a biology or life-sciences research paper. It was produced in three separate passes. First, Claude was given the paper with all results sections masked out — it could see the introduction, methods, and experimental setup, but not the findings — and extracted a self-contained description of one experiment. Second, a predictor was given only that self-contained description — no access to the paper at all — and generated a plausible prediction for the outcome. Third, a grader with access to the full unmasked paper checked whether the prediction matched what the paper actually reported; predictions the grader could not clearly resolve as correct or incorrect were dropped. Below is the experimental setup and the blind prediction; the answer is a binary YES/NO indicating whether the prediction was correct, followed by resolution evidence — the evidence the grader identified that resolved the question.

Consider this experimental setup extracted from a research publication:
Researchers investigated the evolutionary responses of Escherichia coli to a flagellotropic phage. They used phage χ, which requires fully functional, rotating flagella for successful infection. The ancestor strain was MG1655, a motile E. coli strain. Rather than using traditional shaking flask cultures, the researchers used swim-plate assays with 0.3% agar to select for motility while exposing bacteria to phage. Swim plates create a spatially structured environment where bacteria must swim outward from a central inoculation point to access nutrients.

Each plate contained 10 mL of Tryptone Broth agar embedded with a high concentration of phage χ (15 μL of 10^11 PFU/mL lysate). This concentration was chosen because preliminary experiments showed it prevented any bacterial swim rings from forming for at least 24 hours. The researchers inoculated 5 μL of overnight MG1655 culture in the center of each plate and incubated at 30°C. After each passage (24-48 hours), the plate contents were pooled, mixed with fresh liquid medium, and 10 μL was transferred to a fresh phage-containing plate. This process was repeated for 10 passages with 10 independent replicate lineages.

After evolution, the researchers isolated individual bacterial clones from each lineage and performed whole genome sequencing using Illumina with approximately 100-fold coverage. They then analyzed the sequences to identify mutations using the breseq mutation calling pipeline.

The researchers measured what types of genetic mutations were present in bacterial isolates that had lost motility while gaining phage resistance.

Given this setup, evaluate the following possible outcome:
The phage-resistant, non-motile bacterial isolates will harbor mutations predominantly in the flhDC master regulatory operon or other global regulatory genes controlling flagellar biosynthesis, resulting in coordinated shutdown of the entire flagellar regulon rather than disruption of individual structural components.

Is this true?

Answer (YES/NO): YES